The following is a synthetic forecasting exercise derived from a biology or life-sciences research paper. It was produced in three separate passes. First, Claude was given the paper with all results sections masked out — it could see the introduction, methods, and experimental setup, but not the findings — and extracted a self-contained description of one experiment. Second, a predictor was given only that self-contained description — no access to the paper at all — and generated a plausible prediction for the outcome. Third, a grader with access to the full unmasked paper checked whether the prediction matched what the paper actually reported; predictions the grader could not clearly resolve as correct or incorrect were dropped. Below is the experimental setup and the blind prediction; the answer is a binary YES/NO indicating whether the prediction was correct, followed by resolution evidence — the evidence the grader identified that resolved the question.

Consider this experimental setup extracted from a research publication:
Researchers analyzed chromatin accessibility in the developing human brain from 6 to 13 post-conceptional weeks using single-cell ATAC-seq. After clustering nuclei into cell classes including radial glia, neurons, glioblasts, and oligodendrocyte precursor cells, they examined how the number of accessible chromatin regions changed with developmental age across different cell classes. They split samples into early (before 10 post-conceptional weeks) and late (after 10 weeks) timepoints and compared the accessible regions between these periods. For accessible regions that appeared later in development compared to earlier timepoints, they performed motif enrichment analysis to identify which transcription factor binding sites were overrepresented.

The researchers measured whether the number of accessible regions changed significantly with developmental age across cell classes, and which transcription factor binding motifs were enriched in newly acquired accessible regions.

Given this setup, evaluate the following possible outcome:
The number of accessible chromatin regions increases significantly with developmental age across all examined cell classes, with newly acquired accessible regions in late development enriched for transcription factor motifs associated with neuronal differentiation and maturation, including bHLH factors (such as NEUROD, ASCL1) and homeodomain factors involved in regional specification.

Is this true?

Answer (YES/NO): NO